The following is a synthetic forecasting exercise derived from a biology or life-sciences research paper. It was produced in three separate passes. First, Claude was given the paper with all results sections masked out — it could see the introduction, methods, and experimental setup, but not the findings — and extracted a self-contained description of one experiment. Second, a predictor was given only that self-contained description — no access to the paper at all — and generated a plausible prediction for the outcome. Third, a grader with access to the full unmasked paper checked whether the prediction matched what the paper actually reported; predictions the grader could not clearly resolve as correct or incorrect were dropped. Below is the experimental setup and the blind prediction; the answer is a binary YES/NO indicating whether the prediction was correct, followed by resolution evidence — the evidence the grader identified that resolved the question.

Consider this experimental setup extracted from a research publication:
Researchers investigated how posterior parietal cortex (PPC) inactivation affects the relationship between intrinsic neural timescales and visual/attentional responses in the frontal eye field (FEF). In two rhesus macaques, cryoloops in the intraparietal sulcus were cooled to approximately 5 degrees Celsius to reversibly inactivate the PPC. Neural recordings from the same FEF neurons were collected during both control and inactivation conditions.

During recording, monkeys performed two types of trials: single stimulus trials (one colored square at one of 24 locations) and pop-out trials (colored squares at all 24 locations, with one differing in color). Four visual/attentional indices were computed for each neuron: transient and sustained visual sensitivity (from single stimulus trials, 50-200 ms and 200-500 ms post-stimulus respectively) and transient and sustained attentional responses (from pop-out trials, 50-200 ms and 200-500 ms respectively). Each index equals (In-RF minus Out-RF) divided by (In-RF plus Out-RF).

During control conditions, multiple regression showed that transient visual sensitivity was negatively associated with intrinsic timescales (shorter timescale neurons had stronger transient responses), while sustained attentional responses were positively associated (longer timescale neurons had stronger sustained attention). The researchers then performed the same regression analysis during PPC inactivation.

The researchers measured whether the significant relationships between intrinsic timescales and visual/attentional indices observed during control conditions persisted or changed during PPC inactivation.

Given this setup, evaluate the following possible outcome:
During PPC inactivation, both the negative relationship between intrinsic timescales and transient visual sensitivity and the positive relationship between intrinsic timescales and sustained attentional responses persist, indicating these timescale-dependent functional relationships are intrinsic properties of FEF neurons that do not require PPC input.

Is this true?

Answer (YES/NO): NO